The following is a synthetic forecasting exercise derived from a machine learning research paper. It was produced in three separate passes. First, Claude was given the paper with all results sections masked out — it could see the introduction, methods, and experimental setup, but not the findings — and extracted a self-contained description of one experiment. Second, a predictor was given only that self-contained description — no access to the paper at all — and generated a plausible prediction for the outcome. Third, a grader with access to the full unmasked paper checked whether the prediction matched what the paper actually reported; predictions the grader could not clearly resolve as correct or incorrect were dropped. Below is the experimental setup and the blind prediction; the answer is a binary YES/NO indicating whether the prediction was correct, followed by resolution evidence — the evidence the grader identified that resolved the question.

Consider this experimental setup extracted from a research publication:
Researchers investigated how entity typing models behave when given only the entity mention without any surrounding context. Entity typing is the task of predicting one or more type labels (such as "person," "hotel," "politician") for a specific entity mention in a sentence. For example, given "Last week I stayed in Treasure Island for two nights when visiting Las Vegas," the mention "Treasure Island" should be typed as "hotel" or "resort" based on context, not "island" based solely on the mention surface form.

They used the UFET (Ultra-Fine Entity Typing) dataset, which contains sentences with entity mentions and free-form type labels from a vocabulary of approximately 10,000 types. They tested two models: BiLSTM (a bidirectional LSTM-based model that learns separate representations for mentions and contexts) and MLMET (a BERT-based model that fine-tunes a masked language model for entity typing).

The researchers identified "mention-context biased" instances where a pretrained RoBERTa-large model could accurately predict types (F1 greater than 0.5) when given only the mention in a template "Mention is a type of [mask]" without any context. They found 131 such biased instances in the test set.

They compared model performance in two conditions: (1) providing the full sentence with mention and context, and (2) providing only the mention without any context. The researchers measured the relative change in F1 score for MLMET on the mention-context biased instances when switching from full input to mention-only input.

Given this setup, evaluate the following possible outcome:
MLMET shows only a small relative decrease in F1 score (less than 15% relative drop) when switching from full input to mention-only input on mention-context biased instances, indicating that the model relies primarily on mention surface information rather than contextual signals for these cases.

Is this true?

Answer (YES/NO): YES